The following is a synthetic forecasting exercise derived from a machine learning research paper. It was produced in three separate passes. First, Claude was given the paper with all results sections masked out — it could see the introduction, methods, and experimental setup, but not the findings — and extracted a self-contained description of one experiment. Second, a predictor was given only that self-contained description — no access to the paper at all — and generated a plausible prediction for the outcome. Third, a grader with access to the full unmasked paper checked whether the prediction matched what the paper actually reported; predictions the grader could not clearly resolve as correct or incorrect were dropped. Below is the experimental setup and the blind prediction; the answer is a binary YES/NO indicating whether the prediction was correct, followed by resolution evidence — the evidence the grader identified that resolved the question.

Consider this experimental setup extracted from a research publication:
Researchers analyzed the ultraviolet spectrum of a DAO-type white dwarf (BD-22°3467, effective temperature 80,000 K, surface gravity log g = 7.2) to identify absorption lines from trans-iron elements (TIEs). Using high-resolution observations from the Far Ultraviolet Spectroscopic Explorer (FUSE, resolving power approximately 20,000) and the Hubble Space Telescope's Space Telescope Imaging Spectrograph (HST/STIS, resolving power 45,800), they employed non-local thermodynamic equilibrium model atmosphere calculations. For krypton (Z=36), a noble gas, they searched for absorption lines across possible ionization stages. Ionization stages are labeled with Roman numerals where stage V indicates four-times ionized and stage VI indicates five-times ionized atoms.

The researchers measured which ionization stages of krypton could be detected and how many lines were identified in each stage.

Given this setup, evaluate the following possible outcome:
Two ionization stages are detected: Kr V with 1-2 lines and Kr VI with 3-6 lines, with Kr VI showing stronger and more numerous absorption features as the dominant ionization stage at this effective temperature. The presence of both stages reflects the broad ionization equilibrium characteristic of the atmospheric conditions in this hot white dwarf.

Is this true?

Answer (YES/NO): NO